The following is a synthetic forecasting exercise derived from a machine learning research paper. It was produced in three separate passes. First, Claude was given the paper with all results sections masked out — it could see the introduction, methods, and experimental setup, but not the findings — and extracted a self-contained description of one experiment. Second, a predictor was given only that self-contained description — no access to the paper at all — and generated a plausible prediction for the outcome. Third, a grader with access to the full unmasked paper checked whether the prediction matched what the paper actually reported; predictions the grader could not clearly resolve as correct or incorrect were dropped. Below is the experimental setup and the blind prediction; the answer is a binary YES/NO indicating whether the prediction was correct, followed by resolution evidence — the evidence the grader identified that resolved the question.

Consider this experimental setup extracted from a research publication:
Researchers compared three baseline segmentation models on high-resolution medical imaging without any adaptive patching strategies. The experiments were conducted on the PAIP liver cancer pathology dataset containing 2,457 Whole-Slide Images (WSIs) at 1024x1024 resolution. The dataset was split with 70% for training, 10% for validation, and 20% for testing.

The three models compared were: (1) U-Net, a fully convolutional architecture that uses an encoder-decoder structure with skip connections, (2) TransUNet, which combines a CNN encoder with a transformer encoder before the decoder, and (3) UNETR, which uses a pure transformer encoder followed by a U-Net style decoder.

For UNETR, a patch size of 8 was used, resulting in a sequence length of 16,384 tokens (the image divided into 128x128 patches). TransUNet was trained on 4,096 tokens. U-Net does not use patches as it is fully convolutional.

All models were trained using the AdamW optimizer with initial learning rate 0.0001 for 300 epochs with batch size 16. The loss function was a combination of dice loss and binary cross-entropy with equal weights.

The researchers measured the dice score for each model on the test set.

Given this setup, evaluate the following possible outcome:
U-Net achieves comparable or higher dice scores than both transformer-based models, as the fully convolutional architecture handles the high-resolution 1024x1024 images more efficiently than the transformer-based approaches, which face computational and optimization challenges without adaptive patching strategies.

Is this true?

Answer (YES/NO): NO